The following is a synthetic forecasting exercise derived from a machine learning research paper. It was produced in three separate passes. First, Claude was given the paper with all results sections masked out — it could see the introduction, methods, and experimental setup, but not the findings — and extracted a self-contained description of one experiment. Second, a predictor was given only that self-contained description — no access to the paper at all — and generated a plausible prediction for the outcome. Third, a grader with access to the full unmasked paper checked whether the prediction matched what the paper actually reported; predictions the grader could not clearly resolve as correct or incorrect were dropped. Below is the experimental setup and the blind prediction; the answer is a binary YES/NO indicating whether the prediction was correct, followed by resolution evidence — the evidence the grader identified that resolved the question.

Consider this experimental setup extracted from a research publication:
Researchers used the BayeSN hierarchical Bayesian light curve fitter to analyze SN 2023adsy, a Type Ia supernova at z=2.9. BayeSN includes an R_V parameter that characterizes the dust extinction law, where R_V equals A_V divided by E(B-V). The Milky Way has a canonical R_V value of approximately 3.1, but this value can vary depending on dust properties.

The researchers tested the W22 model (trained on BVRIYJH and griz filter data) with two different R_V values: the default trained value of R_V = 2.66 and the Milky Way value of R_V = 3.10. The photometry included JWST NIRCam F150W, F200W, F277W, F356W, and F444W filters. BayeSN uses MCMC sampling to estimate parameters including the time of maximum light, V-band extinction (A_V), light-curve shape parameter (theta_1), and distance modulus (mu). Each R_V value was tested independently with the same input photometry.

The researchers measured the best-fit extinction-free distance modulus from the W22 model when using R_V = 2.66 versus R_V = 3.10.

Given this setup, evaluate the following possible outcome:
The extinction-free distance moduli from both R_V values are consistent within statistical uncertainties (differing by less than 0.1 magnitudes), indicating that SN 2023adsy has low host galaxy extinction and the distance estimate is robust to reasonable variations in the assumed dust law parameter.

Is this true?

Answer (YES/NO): NO